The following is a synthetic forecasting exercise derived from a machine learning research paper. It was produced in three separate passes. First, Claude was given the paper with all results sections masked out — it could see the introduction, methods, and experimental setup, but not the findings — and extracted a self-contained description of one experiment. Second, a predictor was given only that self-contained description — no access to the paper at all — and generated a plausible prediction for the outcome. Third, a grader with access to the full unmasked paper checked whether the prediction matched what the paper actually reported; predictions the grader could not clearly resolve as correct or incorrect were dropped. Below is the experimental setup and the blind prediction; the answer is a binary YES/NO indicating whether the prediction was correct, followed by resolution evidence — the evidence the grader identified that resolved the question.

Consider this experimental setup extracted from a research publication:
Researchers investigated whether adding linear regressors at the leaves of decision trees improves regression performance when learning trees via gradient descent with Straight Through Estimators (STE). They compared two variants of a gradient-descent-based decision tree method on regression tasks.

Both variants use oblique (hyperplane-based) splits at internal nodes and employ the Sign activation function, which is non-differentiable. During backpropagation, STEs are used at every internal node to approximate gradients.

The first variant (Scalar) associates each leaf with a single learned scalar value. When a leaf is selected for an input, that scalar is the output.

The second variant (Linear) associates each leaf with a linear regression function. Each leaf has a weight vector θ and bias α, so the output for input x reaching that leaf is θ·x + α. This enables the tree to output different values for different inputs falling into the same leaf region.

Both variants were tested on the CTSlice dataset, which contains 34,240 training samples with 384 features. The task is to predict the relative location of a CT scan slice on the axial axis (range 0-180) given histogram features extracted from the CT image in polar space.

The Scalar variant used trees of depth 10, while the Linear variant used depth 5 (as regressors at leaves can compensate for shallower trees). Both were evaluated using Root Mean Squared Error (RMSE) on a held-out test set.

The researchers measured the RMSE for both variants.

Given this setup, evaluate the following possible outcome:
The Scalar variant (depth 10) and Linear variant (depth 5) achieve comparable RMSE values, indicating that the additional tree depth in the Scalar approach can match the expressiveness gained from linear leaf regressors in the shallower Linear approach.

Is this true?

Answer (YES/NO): NO